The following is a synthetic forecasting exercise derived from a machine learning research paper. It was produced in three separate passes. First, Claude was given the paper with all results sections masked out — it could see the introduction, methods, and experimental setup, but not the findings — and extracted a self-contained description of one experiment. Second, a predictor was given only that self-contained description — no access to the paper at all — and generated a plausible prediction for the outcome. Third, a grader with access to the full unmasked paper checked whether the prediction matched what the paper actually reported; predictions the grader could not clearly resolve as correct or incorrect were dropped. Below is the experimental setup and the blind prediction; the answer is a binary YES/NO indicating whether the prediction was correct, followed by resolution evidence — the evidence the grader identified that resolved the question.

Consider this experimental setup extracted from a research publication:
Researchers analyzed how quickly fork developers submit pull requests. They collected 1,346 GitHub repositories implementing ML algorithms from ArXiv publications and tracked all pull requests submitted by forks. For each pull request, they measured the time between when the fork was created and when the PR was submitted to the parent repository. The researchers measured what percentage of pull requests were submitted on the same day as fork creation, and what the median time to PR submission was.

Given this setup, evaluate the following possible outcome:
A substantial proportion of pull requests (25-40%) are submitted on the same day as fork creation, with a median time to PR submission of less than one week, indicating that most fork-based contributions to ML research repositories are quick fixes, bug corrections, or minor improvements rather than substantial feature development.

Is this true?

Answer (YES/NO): YES